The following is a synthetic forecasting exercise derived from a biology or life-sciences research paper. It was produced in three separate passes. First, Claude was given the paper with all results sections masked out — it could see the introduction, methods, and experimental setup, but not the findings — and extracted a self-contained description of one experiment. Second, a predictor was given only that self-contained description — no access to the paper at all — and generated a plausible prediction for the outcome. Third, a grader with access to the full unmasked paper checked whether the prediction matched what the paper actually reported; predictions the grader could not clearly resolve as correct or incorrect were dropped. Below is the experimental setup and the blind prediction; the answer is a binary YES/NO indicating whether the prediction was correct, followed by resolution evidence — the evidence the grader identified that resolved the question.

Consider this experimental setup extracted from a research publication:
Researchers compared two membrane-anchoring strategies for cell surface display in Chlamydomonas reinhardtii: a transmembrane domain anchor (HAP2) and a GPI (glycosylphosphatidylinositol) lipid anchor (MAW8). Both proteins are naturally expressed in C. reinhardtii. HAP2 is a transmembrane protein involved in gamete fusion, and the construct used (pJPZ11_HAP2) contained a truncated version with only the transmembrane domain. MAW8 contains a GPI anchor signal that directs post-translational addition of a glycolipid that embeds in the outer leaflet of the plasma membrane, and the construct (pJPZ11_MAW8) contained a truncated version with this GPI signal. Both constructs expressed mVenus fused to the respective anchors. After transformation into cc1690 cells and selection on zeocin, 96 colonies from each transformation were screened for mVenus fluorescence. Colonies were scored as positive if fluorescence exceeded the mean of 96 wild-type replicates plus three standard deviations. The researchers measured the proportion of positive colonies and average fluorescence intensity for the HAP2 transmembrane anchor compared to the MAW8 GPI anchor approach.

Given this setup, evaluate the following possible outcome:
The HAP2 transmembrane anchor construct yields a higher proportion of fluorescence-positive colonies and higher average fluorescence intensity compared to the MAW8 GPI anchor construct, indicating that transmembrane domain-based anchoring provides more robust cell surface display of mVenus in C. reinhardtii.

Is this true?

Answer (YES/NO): NO